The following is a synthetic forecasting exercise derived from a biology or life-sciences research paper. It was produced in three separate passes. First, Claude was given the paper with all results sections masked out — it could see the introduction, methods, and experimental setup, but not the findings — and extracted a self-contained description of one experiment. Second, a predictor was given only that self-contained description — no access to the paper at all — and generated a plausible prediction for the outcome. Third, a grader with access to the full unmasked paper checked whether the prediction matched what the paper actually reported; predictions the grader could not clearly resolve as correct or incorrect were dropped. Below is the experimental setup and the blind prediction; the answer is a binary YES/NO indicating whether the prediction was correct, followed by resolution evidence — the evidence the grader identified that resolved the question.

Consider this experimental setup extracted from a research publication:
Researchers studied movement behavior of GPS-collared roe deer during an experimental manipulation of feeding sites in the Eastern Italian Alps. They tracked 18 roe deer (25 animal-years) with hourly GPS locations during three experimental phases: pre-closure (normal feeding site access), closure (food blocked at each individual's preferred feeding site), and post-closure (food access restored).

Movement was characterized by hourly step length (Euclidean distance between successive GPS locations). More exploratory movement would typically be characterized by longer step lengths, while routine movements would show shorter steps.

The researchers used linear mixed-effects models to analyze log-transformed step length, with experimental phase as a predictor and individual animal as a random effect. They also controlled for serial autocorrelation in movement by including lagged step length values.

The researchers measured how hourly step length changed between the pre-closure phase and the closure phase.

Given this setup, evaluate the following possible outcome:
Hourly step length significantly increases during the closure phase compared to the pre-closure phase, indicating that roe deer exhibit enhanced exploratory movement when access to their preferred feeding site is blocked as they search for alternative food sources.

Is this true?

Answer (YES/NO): YES